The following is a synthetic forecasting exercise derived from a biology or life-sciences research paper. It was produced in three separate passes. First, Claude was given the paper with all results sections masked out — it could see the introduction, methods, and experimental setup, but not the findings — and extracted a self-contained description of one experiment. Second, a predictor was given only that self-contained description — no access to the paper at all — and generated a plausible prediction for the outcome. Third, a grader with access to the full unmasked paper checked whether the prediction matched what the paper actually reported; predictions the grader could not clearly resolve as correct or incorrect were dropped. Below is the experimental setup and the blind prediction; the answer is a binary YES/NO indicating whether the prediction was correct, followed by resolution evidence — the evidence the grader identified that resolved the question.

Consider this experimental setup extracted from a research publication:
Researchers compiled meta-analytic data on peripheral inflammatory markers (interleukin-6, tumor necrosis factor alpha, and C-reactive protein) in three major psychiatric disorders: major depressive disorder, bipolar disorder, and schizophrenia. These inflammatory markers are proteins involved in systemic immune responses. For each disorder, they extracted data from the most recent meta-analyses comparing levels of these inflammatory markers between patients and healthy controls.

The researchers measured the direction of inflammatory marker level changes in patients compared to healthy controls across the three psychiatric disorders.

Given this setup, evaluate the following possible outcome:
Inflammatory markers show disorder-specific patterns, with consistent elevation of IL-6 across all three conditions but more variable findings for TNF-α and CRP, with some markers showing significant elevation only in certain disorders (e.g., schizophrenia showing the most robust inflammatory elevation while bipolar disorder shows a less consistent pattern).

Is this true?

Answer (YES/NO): NO